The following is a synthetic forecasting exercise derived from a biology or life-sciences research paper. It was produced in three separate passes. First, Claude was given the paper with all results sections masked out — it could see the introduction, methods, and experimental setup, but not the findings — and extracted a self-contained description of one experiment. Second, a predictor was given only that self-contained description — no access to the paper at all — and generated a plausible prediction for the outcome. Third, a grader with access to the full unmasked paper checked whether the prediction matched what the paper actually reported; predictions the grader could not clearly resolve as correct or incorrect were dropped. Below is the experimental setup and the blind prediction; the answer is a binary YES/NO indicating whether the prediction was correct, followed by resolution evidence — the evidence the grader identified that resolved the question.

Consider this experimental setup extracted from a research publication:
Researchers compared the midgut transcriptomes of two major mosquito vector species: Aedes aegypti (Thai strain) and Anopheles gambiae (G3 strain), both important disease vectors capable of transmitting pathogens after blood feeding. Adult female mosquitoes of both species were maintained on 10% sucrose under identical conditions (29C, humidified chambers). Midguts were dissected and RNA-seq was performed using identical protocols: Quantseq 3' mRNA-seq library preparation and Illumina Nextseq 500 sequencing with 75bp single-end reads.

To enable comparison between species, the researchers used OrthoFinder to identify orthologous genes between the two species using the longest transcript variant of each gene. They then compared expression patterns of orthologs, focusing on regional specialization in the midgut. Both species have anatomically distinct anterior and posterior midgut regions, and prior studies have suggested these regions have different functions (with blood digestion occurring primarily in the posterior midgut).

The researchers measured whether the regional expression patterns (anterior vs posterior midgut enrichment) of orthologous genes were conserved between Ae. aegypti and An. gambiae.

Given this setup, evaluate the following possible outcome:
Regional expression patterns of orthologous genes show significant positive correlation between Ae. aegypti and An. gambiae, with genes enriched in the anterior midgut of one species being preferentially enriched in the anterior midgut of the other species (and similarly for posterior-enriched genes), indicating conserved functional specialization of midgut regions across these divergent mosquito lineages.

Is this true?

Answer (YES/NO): YES